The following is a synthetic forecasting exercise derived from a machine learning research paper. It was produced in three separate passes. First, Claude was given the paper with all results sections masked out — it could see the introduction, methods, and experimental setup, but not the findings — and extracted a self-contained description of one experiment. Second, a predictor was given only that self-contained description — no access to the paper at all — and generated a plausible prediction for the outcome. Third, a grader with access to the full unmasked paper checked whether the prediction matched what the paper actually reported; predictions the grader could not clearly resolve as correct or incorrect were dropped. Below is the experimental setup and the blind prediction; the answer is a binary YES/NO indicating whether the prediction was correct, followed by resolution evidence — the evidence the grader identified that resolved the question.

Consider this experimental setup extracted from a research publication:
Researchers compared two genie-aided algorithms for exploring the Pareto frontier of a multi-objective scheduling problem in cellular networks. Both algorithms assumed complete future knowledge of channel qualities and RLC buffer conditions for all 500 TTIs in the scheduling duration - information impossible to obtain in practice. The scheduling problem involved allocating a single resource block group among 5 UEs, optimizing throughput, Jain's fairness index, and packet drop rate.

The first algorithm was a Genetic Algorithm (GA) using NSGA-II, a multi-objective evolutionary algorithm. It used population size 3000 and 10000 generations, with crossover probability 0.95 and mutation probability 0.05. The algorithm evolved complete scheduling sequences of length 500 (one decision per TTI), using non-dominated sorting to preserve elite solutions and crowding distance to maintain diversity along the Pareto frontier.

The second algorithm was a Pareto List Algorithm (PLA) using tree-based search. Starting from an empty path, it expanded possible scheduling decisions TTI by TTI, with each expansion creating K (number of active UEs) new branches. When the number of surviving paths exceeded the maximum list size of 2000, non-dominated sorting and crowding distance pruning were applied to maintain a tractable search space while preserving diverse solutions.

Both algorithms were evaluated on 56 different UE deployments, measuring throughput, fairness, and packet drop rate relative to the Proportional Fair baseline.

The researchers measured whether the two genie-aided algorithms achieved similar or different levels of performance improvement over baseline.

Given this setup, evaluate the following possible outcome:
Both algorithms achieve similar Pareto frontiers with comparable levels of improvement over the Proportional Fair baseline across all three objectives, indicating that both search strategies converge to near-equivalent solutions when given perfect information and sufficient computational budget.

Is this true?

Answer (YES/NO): YES